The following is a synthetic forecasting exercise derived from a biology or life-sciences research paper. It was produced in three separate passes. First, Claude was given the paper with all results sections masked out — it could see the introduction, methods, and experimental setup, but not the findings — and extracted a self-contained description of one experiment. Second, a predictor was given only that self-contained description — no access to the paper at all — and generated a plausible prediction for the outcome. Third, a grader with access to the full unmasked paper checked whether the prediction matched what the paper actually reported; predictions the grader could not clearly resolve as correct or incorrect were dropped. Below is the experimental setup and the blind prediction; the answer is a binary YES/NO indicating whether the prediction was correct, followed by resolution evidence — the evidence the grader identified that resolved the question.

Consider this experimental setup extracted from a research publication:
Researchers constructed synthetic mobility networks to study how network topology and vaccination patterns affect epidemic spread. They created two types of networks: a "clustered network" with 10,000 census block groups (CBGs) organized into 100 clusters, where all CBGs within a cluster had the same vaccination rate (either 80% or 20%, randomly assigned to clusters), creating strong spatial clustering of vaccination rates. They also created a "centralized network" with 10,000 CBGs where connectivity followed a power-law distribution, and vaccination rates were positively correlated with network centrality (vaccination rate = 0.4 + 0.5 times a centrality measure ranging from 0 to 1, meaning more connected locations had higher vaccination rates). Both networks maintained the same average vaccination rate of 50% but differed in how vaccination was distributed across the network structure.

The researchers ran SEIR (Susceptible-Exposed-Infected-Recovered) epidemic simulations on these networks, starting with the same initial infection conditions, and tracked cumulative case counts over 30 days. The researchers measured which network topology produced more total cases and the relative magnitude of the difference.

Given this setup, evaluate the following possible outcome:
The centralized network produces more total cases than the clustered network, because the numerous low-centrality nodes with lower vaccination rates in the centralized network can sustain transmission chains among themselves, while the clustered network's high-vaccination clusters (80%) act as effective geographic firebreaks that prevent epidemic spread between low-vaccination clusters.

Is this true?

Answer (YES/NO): NO